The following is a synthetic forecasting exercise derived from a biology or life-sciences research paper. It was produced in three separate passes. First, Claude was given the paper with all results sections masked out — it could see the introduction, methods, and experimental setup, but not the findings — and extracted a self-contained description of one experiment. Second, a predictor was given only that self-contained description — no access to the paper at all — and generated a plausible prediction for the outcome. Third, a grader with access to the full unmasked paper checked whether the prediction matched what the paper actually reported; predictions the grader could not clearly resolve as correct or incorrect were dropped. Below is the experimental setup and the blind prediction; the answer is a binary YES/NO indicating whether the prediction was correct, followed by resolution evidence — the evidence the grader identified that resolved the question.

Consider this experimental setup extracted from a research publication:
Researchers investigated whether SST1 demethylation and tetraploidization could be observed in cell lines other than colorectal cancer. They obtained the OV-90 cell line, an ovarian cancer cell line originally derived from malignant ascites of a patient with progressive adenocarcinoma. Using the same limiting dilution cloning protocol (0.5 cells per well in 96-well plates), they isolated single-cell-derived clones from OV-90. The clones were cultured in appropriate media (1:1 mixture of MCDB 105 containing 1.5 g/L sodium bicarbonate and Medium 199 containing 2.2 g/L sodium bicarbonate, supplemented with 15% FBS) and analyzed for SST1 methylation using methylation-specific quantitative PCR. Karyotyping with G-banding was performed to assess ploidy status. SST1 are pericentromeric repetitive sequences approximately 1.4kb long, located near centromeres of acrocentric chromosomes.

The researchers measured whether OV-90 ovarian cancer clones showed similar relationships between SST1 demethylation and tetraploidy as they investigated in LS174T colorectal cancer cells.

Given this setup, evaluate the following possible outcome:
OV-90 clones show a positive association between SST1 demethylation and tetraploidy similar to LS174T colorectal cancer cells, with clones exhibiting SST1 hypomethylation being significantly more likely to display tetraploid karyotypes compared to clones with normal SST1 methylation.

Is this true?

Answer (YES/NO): NO